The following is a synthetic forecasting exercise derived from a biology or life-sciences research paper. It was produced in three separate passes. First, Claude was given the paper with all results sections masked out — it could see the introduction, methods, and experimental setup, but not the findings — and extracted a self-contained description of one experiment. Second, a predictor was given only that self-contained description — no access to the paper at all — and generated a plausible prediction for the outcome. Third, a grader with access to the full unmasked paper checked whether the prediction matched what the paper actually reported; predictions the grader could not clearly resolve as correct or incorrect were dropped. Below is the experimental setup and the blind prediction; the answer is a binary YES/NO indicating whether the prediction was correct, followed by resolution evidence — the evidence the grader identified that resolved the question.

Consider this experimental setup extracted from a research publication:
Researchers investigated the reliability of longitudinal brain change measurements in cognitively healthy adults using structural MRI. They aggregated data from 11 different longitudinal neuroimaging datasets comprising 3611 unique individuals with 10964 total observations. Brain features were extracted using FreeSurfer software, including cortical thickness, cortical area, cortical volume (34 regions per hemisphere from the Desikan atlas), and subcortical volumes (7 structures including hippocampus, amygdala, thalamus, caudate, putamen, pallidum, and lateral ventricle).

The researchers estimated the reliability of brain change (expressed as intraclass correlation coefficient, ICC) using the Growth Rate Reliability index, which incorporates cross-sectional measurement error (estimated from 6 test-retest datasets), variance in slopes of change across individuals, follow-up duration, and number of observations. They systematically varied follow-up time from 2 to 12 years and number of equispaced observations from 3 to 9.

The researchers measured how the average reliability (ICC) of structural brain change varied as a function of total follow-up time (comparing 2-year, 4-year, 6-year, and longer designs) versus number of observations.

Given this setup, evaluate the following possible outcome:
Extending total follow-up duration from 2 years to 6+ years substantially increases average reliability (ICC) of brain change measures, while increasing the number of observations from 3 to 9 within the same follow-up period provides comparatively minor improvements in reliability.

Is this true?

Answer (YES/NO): YES